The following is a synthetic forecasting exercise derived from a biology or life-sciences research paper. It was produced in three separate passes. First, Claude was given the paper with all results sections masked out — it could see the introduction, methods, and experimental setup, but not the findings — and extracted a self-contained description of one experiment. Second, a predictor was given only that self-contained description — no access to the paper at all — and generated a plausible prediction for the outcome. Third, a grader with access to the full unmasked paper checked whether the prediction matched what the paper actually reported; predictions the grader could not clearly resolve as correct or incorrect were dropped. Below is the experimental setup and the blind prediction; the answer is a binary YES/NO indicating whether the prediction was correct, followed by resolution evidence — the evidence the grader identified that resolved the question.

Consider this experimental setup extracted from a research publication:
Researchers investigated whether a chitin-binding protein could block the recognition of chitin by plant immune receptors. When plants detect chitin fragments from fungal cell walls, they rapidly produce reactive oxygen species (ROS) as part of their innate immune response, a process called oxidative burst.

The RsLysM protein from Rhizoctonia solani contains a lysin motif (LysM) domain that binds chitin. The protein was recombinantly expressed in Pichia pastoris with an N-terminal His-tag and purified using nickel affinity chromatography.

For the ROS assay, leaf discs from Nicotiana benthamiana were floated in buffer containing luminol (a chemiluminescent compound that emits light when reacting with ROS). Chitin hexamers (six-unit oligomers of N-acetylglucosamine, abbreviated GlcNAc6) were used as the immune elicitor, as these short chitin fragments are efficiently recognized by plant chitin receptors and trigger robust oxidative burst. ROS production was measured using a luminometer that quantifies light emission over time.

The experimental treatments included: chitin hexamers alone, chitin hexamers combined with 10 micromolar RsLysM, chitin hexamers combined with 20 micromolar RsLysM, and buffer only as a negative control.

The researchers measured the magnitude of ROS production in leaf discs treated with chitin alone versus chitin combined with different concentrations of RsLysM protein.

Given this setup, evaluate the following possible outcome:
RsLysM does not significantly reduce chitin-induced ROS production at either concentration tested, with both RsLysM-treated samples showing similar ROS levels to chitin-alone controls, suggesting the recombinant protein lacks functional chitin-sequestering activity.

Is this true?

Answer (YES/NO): NO